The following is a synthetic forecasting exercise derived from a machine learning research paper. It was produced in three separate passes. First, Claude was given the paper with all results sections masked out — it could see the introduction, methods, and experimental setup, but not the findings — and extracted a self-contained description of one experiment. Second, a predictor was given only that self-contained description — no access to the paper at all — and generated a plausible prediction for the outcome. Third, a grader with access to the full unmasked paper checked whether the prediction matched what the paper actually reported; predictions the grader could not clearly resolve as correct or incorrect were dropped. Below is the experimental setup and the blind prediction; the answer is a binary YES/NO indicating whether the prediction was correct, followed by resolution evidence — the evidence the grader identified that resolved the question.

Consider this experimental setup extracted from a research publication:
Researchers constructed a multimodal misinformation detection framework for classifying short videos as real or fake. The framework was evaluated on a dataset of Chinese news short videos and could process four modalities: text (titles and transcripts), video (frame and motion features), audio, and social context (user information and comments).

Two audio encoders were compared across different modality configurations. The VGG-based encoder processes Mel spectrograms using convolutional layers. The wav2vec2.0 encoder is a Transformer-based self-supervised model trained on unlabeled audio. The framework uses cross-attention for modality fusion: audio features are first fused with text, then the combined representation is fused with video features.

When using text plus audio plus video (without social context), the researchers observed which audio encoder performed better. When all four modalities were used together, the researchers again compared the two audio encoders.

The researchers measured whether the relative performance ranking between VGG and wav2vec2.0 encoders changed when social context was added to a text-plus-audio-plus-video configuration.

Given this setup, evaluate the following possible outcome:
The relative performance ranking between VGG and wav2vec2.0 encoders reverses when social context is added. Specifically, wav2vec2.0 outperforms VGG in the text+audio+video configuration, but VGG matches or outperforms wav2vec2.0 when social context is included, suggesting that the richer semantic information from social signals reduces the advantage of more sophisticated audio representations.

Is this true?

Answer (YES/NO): NO